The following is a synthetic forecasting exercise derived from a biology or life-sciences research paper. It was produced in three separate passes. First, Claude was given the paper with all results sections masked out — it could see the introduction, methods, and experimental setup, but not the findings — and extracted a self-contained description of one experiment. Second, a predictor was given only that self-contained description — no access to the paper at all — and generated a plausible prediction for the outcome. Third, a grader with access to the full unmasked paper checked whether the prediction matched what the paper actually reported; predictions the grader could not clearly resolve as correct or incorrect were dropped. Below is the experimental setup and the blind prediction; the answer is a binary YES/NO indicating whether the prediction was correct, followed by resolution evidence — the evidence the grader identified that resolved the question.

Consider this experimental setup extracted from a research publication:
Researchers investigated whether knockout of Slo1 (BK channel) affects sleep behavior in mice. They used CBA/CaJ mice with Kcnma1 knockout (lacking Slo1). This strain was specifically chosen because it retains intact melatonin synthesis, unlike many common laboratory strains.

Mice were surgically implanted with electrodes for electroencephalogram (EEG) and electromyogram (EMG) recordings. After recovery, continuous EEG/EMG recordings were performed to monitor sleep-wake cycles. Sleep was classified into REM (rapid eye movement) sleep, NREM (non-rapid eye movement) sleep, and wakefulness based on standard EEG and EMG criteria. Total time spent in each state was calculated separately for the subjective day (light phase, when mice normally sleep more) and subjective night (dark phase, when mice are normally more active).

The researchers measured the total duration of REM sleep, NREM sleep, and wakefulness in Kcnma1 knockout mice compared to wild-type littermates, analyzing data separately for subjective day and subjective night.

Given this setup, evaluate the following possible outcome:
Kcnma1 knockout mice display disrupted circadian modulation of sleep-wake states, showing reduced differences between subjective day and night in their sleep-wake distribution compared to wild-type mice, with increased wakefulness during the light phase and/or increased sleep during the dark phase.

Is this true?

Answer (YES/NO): NO